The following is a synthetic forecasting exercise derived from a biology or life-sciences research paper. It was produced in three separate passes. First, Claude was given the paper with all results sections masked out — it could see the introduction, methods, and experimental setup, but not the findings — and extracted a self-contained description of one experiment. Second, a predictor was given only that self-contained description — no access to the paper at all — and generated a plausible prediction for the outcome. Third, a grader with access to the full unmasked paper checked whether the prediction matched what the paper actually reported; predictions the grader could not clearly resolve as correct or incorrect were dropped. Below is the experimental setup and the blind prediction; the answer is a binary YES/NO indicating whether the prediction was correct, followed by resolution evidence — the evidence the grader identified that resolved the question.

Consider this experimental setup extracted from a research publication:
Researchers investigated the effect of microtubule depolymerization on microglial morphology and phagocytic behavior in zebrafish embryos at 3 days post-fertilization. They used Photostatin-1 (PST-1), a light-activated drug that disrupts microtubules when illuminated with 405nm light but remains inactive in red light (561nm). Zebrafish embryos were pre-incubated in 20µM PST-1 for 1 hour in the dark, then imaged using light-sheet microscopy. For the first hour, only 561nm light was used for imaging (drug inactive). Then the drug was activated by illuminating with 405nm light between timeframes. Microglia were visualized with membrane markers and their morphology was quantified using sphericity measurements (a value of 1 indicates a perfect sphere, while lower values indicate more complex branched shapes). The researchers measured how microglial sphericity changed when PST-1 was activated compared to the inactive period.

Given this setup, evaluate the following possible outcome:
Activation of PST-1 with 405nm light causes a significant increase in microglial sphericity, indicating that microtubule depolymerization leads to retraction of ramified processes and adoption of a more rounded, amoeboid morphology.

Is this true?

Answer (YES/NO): YES